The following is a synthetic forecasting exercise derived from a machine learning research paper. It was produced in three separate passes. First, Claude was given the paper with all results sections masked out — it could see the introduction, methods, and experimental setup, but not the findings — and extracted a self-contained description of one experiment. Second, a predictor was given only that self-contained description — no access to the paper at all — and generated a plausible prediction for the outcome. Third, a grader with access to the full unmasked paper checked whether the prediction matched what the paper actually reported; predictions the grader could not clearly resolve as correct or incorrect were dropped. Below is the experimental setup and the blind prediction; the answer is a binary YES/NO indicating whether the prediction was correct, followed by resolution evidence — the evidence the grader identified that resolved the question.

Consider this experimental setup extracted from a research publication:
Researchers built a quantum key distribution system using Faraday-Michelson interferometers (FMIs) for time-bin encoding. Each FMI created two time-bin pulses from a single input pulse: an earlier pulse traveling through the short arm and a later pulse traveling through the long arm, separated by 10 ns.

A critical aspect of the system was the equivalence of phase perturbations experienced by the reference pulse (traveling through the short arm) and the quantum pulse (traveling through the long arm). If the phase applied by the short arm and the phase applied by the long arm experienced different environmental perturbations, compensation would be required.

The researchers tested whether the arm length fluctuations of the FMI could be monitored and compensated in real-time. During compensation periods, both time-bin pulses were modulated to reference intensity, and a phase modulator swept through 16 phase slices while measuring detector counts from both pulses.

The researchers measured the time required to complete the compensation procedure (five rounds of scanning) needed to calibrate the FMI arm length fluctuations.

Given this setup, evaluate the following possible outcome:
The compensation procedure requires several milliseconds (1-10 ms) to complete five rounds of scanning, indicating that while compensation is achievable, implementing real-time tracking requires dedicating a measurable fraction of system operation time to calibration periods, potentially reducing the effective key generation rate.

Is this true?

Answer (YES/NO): NO